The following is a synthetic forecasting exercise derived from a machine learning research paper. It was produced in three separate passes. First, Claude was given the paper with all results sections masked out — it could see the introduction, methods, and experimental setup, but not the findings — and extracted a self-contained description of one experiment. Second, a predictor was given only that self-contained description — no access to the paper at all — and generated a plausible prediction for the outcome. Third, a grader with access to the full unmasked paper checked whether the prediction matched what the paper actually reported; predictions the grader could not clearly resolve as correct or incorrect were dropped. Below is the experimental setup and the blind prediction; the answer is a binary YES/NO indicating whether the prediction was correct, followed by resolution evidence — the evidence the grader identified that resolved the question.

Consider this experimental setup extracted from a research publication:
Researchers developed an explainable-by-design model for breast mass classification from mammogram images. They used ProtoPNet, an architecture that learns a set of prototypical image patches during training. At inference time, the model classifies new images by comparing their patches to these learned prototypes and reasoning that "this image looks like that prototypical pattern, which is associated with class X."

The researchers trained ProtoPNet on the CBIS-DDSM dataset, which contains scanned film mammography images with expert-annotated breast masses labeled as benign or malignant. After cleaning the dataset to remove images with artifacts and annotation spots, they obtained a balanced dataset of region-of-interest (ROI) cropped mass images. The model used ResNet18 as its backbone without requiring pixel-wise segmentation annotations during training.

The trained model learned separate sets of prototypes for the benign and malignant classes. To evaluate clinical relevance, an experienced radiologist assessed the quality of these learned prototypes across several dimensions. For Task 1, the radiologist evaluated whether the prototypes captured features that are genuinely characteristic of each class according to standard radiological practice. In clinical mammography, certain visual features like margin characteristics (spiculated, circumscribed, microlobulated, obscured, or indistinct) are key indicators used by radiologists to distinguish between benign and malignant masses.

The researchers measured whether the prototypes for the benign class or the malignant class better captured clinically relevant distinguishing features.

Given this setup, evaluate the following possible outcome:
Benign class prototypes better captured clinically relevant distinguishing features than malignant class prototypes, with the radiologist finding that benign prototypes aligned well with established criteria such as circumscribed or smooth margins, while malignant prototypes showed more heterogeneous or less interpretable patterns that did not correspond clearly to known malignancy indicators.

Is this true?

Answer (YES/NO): NO